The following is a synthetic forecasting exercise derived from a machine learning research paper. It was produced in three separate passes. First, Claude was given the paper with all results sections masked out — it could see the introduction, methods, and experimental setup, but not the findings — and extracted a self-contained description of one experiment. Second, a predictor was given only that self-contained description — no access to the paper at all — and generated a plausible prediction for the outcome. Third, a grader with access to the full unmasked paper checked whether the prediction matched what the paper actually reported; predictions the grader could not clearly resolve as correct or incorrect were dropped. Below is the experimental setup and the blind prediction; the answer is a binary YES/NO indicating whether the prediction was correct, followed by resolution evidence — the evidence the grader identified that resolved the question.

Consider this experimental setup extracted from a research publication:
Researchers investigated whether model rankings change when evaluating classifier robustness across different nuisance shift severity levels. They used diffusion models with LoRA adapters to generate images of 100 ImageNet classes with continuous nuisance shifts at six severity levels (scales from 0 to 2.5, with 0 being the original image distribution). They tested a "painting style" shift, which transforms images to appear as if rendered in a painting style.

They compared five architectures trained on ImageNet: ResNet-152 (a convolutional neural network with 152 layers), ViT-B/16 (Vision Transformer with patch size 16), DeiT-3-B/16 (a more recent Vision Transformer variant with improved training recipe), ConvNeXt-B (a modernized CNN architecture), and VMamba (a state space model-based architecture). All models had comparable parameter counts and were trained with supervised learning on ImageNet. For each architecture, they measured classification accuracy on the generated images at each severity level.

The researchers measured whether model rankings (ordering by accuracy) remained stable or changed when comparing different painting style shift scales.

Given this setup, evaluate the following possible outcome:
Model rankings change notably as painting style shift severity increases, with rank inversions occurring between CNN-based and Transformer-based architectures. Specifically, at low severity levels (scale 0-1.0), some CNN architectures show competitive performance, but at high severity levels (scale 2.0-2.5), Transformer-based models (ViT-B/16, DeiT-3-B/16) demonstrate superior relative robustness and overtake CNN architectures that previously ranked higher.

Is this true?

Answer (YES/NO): NO